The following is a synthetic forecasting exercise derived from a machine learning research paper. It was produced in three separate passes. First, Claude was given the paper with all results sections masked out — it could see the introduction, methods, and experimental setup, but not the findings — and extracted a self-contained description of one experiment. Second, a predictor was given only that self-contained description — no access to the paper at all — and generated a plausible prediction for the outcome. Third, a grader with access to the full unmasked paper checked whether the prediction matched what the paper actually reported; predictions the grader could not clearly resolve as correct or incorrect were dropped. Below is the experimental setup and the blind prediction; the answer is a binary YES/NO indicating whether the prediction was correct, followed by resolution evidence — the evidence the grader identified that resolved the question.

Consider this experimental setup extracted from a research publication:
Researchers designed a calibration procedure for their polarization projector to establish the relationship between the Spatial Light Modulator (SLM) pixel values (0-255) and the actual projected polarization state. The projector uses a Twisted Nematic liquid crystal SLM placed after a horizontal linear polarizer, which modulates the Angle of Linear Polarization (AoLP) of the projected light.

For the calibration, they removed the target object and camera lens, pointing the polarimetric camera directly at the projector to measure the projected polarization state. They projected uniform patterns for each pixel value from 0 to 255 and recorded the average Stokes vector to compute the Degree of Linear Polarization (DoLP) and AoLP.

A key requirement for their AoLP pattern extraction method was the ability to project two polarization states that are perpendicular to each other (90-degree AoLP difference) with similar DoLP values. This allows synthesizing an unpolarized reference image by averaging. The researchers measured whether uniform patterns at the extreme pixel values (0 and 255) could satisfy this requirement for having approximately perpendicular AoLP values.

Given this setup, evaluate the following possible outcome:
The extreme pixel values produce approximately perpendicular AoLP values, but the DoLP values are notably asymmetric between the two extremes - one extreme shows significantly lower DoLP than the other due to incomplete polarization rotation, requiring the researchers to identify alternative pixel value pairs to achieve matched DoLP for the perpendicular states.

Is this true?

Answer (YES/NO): NO